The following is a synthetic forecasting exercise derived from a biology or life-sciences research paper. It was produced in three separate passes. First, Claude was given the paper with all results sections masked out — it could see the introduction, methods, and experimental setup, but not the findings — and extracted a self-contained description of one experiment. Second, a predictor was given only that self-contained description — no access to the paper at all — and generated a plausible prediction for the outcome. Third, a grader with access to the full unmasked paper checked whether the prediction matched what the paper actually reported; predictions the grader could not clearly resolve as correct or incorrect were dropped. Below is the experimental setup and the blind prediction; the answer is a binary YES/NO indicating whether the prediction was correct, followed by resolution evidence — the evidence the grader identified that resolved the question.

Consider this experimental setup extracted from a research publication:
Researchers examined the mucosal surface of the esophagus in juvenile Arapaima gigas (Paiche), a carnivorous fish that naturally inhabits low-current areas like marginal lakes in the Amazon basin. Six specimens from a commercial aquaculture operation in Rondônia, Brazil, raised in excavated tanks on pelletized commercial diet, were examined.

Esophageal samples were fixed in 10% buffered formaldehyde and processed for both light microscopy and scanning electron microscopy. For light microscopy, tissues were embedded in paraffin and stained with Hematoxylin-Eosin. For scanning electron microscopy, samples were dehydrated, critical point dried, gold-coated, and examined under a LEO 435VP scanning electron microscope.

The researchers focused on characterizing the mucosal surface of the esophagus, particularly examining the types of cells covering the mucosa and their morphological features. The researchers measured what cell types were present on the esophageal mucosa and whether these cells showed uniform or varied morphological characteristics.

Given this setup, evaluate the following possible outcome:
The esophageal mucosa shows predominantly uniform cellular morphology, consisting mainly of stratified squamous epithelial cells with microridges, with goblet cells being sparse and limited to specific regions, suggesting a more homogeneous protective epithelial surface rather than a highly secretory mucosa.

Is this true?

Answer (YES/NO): NO